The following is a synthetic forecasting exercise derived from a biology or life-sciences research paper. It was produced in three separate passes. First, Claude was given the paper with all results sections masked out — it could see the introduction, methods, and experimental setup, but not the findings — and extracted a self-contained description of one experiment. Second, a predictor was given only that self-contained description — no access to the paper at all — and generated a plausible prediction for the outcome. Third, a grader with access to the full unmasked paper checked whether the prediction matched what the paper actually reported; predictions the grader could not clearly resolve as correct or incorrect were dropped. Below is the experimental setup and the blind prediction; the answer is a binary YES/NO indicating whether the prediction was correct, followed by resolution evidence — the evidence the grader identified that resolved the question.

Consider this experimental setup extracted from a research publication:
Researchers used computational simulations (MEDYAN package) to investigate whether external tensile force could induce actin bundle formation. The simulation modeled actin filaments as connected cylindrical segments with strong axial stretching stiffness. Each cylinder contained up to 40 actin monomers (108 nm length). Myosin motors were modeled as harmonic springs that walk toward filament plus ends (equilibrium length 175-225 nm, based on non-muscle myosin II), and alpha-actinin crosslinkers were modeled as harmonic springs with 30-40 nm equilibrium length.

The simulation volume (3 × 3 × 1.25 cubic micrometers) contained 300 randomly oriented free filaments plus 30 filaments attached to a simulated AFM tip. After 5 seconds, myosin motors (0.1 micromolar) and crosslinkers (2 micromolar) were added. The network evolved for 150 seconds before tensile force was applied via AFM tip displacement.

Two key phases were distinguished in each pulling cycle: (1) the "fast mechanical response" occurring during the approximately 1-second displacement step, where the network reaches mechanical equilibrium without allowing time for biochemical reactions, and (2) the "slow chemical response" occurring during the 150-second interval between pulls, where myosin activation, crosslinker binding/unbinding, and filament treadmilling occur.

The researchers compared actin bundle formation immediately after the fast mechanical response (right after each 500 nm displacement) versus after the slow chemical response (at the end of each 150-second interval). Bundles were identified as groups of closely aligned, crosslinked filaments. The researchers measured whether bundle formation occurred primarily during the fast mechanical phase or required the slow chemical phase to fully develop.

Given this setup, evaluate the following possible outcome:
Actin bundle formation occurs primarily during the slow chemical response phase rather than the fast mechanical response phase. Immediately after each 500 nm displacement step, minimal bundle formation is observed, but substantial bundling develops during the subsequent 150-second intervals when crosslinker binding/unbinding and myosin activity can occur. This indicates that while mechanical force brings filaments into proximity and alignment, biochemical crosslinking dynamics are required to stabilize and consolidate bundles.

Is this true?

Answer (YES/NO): NO